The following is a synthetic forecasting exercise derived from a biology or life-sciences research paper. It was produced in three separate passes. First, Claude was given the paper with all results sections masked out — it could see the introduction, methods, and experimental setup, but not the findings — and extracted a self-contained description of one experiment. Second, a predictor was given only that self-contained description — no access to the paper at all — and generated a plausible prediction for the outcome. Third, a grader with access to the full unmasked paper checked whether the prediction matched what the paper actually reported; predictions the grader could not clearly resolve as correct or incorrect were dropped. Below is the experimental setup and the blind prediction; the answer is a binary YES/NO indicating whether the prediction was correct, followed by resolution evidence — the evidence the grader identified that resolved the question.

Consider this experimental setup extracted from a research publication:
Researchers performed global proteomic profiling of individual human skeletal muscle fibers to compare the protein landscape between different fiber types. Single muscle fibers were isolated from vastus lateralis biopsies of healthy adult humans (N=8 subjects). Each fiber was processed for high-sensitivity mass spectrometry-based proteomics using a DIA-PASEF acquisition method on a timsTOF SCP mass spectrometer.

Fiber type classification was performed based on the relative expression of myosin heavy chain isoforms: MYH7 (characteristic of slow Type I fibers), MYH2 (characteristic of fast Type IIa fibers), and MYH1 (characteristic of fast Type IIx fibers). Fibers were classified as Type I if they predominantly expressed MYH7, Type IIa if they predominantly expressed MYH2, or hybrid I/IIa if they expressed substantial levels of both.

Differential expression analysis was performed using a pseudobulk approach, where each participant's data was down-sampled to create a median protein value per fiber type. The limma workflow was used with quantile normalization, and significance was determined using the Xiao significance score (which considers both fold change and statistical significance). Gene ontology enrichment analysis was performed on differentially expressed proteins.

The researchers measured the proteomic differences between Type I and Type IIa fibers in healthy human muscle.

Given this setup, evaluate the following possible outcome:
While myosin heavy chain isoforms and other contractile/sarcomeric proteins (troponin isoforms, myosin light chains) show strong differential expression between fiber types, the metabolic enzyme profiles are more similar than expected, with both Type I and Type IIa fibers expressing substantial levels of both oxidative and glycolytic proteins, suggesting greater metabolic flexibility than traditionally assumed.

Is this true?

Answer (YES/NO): NO